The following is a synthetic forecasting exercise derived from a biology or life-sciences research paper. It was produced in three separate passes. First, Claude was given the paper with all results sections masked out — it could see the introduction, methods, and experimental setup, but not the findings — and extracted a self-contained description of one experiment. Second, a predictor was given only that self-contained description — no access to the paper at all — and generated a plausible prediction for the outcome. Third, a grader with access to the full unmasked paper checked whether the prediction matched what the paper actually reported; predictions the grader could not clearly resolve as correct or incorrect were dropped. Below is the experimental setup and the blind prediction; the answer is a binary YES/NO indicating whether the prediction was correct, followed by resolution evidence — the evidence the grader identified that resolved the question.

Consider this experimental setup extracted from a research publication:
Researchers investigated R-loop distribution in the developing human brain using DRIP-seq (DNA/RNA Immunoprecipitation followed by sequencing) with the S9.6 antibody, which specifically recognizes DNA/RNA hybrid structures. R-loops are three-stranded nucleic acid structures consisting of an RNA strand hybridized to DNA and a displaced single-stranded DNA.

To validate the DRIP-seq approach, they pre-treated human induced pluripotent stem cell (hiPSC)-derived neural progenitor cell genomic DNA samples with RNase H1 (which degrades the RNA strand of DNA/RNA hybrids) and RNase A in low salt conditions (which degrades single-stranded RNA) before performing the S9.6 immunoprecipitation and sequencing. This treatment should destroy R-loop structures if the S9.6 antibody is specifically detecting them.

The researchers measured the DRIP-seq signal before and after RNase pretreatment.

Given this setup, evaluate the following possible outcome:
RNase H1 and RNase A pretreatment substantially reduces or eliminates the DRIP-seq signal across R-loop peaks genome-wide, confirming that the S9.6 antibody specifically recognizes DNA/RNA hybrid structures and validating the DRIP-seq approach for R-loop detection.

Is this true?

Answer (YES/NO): YES